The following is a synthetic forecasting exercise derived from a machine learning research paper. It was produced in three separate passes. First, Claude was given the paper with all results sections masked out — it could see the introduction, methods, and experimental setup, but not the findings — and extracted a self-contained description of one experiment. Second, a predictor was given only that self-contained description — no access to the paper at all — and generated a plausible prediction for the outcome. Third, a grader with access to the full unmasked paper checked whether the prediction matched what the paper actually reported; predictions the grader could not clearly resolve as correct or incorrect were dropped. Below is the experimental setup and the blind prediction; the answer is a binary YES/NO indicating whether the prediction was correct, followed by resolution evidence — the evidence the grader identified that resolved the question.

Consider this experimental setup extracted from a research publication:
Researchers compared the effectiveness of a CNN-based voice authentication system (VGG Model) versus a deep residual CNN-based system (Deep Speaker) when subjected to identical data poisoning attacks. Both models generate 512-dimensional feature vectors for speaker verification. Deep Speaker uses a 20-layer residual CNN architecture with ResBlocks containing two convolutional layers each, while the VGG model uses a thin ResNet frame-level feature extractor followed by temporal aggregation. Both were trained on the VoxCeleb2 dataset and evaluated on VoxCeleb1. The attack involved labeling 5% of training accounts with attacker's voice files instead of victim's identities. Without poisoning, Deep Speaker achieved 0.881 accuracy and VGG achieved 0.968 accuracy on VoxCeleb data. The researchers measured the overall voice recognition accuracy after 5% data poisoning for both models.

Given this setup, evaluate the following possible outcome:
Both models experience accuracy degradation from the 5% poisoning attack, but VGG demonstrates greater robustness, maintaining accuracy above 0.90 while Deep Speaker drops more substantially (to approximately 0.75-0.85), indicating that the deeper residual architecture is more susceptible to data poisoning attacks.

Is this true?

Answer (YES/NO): NO